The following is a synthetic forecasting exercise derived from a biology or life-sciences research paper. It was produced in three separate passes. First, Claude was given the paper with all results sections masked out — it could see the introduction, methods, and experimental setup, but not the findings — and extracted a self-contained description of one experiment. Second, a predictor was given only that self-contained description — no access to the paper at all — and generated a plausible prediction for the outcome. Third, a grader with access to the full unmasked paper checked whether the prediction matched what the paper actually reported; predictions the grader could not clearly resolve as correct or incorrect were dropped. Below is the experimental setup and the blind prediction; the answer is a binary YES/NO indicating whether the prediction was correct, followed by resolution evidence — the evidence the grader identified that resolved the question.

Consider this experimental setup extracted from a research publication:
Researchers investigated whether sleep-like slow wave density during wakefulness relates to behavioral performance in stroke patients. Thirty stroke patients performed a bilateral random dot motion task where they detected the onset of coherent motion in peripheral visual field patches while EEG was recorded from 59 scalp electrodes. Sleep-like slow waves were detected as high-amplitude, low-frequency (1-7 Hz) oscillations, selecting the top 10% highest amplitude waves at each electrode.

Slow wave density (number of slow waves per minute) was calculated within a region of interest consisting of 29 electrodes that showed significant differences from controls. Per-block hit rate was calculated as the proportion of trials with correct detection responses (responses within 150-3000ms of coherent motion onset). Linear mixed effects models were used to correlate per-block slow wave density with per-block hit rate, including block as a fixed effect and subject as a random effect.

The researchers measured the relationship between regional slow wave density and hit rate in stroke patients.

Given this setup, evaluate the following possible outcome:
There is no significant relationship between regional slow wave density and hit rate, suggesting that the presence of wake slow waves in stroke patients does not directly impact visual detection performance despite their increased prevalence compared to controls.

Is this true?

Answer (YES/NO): NO